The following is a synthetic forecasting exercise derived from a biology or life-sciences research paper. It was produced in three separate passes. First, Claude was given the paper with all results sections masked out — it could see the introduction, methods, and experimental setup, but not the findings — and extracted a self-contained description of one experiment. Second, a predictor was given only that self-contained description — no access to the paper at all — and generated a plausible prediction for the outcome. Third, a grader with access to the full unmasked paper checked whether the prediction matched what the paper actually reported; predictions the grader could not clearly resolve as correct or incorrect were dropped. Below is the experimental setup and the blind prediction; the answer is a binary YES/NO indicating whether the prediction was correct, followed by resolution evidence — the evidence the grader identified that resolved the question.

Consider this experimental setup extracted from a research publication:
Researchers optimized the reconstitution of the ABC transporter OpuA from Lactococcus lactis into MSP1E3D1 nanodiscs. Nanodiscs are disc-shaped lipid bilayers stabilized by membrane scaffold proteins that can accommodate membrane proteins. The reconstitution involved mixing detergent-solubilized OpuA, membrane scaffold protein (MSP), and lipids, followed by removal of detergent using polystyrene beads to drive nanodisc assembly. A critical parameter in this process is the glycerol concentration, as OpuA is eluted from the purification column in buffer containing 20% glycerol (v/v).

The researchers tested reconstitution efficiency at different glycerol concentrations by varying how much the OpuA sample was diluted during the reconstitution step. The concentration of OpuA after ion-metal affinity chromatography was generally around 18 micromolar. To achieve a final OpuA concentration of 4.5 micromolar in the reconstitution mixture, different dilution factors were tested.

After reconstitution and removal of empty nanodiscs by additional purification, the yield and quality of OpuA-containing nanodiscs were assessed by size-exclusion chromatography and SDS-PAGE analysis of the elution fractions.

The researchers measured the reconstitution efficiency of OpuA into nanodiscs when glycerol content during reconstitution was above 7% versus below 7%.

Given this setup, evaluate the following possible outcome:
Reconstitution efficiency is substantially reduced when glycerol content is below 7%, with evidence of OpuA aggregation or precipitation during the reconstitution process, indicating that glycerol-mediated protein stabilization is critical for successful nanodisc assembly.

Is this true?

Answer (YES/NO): NO